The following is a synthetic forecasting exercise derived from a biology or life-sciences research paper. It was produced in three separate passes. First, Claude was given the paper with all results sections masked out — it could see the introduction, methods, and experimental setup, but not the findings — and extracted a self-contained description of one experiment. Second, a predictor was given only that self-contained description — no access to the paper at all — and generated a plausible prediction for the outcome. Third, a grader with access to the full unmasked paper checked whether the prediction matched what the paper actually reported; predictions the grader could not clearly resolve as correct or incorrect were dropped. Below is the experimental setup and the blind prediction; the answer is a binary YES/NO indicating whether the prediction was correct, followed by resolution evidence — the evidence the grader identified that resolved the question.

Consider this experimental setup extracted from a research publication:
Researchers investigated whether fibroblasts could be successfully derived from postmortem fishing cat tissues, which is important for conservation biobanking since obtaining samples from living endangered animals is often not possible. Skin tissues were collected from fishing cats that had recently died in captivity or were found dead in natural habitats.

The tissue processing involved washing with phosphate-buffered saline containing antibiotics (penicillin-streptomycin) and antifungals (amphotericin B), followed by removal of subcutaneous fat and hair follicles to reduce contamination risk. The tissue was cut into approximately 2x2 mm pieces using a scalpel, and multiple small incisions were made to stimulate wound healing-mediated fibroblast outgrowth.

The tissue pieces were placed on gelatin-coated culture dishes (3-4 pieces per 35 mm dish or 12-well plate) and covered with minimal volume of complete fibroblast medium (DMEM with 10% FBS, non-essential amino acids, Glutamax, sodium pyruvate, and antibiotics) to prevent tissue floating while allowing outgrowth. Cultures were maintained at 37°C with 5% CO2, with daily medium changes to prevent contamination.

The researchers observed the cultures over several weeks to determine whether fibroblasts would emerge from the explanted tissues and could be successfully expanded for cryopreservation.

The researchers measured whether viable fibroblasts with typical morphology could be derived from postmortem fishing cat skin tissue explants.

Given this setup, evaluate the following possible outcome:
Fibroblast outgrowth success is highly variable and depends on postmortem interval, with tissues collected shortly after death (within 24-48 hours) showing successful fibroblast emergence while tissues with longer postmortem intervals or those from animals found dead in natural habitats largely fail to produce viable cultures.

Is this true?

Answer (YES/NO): NO